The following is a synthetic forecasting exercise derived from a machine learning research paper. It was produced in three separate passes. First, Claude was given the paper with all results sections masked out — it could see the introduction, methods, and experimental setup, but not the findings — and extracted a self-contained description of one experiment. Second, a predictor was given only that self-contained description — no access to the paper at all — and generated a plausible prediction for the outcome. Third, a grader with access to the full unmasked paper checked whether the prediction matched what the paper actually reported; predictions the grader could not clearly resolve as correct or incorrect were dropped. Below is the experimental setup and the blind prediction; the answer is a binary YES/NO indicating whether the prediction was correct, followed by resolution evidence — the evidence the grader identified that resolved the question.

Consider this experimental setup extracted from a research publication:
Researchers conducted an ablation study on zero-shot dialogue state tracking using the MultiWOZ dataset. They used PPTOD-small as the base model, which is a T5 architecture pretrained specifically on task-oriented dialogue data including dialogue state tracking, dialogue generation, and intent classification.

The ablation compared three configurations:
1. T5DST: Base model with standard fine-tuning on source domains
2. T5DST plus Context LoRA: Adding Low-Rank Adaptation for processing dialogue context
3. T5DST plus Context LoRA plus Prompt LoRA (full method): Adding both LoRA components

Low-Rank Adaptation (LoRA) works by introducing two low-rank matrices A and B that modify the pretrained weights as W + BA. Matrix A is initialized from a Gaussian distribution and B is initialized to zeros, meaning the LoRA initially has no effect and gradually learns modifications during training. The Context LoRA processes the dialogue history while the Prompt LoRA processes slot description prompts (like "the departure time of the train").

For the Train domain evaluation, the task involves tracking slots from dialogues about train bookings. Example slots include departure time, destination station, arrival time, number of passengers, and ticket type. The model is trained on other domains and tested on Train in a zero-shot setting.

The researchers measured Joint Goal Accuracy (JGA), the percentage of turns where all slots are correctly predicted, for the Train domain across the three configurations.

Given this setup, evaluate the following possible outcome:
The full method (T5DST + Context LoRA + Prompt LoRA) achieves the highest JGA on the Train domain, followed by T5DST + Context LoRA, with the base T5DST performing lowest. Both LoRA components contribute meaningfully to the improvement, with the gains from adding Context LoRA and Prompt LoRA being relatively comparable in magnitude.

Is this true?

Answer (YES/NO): NO